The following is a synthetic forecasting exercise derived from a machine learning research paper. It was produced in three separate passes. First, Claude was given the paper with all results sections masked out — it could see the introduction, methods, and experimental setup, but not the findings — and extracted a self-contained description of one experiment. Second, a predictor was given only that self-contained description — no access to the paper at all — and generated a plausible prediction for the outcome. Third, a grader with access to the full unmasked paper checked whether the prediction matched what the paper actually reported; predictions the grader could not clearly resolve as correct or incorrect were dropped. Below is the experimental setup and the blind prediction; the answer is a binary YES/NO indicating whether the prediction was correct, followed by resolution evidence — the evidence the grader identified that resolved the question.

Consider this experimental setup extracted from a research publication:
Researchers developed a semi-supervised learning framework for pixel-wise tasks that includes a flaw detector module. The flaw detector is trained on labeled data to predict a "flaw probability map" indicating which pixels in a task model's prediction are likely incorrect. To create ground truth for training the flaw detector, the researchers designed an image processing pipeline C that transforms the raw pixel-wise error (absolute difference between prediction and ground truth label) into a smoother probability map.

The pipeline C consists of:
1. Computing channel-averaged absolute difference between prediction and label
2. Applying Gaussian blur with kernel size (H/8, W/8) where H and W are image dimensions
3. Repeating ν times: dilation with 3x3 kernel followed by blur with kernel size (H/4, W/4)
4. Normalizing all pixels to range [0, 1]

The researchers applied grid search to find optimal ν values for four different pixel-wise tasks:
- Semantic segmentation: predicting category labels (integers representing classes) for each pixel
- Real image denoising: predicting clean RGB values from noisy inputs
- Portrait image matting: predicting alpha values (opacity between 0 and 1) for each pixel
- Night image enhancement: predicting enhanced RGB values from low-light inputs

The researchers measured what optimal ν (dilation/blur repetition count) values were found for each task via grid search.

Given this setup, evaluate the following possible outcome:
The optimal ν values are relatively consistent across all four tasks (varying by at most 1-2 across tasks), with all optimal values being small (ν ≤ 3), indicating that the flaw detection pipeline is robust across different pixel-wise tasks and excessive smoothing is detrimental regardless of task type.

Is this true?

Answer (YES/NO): NO